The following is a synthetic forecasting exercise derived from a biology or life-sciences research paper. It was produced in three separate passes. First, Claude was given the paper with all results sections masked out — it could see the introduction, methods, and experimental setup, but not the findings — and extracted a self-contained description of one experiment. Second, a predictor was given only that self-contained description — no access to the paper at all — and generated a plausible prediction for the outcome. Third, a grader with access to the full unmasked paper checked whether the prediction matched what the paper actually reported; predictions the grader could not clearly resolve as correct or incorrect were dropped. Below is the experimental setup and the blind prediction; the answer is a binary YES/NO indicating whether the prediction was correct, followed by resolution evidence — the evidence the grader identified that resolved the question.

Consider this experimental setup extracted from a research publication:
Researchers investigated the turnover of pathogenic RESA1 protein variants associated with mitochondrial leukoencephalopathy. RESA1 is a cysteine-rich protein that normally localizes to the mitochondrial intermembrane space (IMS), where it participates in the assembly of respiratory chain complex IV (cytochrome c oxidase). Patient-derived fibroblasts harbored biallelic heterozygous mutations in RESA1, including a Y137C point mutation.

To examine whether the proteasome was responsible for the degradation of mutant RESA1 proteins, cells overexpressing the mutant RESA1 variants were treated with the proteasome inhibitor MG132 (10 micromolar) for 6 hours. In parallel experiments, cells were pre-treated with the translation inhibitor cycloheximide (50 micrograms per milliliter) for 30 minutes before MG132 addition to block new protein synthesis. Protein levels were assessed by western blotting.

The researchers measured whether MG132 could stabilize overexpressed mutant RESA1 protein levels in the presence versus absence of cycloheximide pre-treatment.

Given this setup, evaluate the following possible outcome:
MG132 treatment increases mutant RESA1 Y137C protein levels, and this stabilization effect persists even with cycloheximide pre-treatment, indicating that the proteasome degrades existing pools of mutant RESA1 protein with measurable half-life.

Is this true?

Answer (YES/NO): NO